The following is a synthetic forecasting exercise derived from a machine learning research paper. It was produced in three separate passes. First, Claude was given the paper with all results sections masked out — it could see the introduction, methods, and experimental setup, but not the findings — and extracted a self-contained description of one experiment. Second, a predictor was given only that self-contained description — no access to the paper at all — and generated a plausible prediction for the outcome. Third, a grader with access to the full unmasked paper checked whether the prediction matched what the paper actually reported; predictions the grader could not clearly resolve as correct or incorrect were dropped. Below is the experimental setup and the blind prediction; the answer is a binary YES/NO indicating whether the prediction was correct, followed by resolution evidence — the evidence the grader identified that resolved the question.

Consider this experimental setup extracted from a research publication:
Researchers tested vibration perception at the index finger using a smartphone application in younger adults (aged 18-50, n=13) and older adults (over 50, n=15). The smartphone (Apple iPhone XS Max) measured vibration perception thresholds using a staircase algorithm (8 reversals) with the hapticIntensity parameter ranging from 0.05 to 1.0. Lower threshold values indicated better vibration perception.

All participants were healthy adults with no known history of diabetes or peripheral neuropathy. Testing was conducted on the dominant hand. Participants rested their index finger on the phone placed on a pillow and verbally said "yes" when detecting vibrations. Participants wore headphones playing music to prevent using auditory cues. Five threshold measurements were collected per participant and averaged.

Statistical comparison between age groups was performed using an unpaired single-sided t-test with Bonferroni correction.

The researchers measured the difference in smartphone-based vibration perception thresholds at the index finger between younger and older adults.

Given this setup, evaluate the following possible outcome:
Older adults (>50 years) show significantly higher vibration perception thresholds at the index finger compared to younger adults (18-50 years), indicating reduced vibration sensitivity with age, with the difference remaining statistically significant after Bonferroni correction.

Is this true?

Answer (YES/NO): NO